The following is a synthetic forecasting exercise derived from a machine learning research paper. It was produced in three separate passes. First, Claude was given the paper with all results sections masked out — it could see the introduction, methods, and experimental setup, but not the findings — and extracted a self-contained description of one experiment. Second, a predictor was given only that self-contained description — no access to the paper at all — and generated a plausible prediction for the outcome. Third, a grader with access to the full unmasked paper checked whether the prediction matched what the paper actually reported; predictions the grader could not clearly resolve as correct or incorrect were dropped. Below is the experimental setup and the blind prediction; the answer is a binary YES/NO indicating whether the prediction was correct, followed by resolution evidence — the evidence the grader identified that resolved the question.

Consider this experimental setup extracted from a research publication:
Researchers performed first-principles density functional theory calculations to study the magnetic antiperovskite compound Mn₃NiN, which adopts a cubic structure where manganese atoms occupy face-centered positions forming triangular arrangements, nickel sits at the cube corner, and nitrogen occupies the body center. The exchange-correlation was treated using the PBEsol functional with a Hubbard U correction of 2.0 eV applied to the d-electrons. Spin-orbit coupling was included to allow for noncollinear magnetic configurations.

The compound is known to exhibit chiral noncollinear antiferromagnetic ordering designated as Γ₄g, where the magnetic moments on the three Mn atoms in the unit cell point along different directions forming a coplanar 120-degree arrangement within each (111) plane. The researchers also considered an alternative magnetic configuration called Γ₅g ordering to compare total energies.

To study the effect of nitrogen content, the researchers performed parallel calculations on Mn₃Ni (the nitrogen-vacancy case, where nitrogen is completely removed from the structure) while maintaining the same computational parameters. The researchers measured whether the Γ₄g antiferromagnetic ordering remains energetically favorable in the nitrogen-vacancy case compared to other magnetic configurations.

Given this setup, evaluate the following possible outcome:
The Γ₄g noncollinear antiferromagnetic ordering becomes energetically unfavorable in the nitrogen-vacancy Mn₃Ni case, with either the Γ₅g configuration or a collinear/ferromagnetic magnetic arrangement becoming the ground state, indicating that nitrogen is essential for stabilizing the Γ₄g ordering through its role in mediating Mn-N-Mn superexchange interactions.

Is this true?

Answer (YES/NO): NO